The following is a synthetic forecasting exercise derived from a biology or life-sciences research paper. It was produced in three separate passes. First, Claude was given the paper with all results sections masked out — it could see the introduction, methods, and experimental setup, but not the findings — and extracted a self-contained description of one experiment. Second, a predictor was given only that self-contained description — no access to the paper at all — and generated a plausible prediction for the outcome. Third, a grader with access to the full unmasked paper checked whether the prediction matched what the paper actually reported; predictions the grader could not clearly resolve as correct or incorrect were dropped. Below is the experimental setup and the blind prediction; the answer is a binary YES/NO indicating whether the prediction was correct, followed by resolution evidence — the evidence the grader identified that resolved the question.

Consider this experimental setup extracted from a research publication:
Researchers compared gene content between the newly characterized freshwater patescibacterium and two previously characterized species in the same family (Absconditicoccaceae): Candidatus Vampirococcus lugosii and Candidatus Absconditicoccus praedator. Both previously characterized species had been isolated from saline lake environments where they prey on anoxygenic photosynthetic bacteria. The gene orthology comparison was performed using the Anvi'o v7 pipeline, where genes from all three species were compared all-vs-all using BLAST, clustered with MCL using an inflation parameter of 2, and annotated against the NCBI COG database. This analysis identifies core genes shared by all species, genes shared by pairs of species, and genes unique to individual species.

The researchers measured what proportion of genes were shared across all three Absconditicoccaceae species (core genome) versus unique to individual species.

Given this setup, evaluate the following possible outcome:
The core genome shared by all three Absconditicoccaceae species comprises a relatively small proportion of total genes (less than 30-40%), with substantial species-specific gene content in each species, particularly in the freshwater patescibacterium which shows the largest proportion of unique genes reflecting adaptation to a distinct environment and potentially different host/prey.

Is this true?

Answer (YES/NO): YES